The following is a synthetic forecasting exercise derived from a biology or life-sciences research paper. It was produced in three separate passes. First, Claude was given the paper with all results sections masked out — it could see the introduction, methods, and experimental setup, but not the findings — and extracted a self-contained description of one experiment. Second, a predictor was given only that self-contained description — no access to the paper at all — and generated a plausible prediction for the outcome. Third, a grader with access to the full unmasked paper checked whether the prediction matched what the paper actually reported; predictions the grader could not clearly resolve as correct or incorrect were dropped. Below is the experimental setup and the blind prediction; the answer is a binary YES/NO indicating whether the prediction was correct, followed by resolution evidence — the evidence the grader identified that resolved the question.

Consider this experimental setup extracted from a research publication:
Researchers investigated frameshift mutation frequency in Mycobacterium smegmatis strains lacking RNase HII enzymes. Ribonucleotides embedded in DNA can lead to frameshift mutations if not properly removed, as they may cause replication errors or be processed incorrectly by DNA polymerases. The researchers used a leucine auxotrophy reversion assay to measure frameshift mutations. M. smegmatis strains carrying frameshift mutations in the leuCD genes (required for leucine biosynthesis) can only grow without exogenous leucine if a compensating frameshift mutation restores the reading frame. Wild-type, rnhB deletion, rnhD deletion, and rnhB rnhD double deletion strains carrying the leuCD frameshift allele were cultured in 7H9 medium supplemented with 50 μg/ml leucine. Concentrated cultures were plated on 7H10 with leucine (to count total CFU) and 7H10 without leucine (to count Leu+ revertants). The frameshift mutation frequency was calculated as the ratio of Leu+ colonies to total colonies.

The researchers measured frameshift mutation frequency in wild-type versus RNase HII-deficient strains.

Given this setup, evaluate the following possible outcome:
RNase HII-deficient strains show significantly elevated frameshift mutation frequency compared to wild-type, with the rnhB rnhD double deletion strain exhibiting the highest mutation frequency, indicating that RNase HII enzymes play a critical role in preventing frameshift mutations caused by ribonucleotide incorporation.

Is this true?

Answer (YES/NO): NO